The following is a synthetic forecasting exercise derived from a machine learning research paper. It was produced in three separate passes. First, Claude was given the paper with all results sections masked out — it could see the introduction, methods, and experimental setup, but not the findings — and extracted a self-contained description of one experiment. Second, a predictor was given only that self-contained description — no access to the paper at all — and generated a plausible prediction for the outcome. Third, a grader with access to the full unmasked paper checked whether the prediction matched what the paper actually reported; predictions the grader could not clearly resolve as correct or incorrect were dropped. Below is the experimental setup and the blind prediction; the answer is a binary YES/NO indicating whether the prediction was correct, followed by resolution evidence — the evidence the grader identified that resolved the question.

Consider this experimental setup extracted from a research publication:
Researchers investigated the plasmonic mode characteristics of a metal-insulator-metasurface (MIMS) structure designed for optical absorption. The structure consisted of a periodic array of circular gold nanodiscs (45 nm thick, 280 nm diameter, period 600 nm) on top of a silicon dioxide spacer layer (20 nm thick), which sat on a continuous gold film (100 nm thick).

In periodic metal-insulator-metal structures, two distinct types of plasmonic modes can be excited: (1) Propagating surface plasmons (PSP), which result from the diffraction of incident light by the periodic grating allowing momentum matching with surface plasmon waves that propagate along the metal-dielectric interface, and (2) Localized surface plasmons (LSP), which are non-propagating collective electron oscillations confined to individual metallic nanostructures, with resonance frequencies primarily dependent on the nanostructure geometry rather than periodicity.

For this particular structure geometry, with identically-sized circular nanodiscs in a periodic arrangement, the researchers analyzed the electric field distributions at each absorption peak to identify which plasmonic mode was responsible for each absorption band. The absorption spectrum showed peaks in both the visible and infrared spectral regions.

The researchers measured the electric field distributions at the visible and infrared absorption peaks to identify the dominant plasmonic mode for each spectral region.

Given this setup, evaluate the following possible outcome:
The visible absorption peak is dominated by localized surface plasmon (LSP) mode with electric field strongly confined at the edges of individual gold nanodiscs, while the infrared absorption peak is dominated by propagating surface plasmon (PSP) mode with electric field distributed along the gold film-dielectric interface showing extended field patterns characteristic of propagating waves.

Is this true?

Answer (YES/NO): NO